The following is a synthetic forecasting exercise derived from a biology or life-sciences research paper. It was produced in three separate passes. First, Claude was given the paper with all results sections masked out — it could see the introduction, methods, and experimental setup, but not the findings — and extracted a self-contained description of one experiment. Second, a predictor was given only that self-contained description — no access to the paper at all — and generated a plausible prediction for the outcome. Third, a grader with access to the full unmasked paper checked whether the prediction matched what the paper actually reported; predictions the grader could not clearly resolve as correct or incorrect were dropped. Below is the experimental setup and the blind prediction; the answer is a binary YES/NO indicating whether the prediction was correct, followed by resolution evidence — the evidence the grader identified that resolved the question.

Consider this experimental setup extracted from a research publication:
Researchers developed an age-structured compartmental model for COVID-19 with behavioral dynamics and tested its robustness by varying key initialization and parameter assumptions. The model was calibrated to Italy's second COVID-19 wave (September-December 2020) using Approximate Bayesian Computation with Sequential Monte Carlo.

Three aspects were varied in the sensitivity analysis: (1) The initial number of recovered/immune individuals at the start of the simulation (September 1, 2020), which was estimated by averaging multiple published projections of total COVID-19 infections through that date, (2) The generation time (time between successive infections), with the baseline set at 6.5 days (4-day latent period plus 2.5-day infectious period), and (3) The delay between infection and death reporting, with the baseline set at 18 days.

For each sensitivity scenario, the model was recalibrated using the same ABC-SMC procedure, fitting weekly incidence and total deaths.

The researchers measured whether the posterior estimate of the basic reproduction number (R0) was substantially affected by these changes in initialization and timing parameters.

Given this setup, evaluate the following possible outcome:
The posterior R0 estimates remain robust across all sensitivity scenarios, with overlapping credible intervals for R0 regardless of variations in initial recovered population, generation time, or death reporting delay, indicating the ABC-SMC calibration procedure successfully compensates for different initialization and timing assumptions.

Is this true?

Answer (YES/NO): YES